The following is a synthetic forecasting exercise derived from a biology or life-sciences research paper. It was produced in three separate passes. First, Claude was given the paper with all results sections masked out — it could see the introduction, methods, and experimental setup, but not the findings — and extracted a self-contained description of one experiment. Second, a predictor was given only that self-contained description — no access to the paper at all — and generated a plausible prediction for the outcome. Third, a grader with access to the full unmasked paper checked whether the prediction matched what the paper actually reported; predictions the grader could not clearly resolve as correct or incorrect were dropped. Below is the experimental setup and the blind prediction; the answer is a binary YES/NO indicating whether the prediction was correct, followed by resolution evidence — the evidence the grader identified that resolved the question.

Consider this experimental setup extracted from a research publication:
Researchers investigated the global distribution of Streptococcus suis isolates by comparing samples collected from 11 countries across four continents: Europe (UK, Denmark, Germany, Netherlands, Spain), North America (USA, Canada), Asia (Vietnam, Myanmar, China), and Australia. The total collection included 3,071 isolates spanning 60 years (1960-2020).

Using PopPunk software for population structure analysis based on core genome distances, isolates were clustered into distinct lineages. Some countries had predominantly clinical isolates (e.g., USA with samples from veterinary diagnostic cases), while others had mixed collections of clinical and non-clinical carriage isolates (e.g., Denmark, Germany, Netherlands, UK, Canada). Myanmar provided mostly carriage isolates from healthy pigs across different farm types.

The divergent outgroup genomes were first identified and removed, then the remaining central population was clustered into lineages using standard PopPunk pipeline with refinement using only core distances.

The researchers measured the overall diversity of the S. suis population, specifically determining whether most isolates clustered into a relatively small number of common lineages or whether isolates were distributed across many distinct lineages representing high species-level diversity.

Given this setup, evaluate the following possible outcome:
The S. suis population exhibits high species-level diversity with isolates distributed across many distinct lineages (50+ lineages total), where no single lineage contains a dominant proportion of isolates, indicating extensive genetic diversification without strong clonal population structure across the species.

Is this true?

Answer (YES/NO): NO